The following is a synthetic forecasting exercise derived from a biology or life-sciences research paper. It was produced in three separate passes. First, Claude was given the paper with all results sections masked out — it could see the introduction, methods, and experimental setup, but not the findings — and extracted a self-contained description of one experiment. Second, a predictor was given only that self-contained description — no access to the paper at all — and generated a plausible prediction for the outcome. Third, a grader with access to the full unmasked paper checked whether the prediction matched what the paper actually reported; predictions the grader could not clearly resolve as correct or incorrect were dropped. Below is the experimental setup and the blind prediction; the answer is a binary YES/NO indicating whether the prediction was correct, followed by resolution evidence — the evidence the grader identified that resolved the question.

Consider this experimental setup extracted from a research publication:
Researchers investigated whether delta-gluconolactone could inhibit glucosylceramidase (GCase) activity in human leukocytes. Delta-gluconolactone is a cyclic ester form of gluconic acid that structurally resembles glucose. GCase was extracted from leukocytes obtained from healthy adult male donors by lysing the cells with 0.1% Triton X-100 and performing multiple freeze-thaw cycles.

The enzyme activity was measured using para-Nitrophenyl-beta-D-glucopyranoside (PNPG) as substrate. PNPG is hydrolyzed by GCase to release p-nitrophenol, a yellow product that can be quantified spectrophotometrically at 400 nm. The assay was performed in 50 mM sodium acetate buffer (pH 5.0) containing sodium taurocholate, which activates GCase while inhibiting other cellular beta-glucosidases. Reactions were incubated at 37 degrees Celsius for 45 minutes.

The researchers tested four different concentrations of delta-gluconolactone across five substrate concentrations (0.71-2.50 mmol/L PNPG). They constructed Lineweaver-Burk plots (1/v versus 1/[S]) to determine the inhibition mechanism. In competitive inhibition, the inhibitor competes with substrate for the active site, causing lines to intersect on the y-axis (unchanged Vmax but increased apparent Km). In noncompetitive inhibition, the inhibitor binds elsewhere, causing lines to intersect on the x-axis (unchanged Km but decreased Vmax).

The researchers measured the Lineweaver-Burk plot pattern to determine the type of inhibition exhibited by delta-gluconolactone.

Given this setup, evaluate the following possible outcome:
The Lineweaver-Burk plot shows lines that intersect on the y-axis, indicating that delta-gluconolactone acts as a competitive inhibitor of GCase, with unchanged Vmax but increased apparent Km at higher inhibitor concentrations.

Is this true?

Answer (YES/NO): YES